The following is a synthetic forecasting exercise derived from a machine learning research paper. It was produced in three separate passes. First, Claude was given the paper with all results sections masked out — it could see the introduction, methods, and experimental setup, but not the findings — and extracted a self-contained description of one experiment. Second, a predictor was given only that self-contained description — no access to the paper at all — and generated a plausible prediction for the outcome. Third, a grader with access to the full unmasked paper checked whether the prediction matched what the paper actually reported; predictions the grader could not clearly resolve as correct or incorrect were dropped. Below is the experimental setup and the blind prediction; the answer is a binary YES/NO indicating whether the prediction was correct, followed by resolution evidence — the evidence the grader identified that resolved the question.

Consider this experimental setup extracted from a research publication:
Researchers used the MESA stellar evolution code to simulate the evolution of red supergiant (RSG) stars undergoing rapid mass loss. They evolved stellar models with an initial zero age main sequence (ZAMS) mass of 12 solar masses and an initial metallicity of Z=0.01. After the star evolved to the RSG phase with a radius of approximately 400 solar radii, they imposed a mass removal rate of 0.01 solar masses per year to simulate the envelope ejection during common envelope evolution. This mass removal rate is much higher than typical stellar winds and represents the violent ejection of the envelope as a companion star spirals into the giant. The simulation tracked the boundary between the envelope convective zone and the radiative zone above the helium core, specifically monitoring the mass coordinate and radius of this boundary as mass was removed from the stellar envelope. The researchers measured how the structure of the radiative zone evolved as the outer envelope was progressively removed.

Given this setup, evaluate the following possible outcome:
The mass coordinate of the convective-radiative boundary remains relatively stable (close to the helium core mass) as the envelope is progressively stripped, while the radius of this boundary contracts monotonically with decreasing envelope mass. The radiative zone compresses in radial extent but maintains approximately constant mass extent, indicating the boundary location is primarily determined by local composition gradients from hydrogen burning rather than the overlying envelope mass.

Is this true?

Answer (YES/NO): NO